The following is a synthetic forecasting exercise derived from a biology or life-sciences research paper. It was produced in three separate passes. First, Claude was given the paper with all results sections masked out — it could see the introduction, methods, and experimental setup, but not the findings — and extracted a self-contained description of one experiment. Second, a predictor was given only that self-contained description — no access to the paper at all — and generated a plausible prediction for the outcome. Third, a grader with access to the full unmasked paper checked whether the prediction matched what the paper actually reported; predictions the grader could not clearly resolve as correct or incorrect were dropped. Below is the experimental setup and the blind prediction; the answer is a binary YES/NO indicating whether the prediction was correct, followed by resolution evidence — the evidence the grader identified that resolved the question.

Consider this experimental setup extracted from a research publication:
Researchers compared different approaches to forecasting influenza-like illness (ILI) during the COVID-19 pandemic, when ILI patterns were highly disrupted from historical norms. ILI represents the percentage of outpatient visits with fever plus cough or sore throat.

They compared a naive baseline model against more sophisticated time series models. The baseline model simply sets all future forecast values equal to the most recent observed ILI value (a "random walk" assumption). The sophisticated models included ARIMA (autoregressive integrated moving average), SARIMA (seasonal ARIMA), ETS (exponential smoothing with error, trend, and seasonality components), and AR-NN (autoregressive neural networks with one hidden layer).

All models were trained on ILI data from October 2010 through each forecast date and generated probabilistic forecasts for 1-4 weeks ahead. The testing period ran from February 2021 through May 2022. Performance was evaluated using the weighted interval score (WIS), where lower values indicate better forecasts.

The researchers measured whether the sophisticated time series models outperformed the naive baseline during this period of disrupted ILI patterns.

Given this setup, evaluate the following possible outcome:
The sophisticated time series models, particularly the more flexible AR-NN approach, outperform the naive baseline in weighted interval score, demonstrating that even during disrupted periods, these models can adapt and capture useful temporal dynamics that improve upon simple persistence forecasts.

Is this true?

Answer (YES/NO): NO